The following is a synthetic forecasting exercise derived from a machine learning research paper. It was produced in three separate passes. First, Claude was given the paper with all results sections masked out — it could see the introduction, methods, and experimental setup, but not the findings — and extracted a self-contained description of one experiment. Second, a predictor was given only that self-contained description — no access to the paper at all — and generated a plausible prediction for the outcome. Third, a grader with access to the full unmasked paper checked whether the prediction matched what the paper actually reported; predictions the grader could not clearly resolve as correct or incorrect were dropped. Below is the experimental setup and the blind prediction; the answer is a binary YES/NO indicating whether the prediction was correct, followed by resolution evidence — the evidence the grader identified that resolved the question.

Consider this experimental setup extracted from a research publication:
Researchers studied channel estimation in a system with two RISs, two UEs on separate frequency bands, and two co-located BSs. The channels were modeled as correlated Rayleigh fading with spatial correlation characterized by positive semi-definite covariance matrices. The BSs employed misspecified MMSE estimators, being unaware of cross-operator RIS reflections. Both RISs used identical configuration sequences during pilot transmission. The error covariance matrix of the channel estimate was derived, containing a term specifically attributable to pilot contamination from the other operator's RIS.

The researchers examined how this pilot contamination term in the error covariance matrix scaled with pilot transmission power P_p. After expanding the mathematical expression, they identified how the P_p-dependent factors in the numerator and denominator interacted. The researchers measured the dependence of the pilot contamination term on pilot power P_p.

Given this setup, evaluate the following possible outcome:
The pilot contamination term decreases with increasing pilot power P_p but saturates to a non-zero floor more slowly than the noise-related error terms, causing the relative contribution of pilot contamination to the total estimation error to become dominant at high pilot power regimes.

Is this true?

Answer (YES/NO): NO